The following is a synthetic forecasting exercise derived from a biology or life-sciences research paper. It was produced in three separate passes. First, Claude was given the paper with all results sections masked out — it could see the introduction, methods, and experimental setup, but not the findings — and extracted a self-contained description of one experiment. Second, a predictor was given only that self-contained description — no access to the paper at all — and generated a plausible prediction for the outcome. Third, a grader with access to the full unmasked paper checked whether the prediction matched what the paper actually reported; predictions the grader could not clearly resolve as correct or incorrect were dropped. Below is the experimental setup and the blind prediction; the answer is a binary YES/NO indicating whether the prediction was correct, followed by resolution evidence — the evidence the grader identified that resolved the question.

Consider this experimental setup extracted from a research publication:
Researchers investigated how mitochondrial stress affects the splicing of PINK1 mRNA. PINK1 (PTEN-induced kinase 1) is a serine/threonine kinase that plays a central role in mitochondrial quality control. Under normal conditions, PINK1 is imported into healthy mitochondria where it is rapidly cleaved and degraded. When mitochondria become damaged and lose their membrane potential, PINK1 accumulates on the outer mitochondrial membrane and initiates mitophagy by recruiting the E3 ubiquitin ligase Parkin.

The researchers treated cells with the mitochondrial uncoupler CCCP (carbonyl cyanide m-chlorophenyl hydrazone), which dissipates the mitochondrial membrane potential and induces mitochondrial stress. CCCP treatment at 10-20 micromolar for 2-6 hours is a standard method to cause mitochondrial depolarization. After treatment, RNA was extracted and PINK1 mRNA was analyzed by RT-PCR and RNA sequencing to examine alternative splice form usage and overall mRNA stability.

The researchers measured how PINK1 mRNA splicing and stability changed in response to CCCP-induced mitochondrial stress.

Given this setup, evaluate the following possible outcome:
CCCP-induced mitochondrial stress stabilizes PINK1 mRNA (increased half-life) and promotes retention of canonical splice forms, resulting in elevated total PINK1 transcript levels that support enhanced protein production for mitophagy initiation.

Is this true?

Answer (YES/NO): YES